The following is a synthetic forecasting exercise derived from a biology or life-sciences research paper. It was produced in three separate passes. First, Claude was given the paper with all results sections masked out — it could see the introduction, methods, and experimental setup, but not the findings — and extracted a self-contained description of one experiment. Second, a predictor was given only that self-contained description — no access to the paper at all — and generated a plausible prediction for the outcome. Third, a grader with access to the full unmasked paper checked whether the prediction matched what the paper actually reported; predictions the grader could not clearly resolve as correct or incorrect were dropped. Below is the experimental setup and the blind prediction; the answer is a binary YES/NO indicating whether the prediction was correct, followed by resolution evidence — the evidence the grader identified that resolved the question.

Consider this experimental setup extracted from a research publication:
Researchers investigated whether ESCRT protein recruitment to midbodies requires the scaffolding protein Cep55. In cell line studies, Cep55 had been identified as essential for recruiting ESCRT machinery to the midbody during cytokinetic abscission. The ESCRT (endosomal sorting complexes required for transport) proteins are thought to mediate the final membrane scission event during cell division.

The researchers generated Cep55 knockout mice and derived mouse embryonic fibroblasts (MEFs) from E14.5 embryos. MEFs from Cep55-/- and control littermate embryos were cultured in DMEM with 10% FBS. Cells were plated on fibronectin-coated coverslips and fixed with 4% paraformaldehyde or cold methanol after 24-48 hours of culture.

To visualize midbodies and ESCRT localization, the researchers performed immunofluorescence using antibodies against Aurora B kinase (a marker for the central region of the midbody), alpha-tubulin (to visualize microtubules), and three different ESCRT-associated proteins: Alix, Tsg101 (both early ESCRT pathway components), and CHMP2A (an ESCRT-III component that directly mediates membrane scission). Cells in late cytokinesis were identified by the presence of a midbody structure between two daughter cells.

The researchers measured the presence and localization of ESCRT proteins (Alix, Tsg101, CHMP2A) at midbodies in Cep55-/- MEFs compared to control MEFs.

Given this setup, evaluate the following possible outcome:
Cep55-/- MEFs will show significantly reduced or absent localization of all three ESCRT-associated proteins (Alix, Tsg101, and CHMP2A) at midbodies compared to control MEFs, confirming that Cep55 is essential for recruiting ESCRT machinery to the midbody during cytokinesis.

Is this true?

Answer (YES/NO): NO